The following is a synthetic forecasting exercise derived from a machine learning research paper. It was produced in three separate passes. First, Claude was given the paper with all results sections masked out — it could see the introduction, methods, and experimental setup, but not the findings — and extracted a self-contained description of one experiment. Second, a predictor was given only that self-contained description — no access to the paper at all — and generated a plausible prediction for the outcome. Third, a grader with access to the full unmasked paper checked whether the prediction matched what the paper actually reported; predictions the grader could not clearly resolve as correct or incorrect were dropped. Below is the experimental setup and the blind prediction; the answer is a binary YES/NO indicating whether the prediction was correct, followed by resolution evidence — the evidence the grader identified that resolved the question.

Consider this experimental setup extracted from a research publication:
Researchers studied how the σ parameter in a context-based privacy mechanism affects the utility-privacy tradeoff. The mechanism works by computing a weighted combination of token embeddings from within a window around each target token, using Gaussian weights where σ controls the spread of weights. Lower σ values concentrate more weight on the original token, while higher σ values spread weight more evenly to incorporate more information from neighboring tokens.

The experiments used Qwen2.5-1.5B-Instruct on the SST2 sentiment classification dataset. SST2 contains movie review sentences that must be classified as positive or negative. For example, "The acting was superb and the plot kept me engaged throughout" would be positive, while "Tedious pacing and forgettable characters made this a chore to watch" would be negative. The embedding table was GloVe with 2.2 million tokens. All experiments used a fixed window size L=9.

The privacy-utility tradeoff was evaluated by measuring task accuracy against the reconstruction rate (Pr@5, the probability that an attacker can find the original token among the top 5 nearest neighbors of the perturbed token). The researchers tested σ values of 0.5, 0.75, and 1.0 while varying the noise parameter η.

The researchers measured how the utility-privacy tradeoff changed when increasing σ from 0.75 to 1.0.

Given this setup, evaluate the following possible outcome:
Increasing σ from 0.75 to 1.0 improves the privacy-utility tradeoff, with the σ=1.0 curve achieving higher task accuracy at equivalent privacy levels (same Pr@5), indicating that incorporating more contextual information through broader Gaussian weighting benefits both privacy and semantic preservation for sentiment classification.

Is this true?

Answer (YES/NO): NO